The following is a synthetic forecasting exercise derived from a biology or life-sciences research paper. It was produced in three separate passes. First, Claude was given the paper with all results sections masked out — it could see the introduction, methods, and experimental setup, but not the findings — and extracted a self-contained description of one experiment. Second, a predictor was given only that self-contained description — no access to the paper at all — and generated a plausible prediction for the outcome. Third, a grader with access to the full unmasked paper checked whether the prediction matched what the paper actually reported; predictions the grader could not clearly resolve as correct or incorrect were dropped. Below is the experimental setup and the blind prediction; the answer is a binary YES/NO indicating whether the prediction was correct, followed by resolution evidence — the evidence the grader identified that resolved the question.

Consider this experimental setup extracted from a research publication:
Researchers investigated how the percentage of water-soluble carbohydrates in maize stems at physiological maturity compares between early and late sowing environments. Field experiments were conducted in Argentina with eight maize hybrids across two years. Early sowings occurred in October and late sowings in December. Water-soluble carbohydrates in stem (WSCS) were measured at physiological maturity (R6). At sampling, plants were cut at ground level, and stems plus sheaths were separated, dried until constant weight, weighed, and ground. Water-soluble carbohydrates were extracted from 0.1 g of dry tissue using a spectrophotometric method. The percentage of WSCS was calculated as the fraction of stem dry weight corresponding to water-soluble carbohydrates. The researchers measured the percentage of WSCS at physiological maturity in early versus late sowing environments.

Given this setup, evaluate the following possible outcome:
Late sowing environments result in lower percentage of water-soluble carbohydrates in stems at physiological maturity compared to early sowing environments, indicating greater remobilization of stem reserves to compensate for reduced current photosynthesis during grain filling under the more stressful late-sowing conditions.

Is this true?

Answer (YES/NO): YES